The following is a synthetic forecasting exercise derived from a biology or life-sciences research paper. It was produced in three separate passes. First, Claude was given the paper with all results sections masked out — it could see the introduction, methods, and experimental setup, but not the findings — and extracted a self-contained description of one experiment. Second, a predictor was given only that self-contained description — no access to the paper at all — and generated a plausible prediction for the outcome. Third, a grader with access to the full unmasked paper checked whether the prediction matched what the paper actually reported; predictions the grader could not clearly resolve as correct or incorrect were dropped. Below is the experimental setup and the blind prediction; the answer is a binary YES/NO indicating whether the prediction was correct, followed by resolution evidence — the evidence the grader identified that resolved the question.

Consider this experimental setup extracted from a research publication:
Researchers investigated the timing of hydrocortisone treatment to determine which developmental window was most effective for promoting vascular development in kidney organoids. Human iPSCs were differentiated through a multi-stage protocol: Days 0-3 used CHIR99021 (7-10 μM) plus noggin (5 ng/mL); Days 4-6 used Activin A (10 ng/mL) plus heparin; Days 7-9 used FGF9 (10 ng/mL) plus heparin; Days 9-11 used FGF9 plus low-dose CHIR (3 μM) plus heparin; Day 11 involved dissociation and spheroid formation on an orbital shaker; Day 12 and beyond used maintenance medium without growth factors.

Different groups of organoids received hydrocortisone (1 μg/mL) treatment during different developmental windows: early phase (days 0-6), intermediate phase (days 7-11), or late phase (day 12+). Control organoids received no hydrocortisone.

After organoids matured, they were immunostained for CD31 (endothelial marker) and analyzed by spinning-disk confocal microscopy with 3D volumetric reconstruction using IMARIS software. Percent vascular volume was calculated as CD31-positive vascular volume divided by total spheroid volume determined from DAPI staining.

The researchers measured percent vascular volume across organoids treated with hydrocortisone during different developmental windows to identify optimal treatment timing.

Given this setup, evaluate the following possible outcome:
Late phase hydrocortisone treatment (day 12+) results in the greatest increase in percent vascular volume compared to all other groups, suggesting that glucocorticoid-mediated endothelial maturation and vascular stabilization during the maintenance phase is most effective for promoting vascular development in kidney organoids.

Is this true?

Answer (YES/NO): NO